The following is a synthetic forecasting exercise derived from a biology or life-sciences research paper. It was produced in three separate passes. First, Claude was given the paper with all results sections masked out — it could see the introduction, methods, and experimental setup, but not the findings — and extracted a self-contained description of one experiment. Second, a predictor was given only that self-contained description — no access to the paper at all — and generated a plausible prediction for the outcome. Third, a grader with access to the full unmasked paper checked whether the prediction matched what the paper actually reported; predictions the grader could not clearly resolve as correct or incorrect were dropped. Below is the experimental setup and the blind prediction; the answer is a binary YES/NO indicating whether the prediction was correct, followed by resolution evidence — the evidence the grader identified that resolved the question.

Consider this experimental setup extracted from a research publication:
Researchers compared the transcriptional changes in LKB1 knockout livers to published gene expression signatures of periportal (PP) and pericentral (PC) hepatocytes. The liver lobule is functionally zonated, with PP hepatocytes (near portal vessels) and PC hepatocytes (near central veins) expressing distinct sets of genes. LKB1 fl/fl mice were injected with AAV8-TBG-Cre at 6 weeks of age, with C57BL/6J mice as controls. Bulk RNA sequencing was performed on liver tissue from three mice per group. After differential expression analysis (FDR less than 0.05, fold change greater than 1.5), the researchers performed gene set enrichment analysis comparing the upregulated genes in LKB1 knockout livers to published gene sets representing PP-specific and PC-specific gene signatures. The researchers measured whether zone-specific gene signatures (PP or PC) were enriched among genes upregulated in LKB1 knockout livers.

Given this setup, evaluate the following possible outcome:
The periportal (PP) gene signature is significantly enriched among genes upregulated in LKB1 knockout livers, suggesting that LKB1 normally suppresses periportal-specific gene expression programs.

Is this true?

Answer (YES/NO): YES